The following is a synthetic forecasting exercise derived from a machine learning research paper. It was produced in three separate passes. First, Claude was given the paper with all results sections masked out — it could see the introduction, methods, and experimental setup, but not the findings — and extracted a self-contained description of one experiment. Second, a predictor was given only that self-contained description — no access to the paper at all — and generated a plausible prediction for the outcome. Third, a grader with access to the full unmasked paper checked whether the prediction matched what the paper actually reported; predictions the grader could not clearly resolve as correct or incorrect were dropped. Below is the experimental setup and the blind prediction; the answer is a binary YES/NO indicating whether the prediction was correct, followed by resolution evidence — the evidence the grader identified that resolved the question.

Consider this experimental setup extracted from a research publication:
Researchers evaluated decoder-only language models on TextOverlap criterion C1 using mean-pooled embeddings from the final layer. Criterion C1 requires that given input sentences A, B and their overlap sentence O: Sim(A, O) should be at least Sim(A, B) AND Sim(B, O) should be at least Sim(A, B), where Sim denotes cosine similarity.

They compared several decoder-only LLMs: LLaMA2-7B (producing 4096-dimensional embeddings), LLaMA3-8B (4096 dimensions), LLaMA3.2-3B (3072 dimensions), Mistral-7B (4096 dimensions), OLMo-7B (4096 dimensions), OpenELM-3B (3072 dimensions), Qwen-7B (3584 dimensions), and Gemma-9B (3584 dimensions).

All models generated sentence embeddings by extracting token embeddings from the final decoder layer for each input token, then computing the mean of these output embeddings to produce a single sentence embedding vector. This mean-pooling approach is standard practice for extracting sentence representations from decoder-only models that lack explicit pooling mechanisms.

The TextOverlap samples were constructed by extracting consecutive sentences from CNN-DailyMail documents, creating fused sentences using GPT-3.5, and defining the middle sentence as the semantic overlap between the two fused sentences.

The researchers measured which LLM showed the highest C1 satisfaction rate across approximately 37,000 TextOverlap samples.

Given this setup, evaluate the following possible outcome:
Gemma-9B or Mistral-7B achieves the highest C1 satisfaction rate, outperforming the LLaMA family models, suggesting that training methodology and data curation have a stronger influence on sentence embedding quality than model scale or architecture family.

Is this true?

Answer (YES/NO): NO